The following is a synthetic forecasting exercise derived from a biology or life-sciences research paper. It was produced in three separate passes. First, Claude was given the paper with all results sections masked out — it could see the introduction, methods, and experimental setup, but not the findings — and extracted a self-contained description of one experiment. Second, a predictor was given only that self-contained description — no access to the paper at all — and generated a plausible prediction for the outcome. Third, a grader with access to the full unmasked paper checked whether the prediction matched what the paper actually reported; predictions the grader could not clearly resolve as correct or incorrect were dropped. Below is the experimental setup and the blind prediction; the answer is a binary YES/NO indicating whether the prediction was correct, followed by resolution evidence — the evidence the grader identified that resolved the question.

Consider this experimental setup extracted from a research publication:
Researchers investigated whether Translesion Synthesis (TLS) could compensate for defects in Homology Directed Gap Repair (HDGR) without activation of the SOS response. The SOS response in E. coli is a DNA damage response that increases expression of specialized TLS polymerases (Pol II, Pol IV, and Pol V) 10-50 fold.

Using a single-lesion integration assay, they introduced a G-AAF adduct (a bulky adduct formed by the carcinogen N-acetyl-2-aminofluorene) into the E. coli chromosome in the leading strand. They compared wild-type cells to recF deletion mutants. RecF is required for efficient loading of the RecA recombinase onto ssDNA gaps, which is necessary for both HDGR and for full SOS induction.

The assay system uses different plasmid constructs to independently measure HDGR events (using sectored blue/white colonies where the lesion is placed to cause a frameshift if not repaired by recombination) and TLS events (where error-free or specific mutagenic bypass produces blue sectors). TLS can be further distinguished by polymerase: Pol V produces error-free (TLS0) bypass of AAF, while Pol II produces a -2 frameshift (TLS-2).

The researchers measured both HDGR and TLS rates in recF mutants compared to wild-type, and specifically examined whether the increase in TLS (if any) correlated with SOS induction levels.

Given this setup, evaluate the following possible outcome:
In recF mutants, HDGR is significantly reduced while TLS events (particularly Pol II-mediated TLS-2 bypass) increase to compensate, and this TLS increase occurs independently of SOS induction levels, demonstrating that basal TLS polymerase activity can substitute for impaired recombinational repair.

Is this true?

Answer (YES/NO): YES